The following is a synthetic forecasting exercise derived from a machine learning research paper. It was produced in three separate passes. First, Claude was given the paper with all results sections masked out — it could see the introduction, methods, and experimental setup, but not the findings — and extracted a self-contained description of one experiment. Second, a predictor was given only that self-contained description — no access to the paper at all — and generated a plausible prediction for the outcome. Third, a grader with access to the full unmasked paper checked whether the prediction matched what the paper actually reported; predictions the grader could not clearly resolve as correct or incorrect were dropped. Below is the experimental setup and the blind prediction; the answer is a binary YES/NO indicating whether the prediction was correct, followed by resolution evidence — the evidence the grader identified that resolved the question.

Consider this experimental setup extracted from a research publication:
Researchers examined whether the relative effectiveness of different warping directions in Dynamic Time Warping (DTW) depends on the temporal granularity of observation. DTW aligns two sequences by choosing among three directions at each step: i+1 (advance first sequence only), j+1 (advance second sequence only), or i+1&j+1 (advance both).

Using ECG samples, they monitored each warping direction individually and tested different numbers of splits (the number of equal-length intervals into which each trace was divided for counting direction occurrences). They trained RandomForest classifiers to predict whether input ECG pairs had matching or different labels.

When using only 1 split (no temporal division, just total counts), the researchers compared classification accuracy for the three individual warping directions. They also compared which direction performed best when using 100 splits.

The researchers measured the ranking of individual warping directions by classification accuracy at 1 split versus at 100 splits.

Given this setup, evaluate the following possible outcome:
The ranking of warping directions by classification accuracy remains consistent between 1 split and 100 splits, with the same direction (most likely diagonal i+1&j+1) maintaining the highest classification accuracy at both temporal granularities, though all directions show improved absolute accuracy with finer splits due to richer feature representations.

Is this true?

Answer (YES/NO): NO